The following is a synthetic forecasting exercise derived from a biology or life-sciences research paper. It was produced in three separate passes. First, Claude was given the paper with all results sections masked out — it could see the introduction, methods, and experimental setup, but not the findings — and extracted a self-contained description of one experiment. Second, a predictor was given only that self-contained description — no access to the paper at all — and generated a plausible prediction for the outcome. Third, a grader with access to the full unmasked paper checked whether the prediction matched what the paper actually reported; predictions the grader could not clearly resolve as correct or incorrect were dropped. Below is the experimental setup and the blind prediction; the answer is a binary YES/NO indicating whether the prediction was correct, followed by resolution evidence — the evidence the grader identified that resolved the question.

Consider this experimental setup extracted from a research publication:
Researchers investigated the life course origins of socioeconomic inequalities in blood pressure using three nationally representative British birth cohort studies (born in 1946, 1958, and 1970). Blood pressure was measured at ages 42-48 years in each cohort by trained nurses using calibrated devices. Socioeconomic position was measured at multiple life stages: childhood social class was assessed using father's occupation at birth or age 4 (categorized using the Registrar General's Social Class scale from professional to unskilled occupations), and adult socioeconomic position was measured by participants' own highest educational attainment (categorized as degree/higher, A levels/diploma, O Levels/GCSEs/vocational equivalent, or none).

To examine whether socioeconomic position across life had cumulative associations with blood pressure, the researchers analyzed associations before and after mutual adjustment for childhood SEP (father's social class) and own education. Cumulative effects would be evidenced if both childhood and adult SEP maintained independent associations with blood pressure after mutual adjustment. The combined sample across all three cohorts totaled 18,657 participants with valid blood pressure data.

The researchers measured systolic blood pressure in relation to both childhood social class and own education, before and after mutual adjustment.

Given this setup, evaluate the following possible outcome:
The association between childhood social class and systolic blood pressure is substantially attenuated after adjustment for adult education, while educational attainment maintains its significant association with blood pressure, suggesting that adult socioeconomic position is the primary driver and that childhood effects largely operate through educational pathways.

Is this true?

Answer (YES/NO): NO